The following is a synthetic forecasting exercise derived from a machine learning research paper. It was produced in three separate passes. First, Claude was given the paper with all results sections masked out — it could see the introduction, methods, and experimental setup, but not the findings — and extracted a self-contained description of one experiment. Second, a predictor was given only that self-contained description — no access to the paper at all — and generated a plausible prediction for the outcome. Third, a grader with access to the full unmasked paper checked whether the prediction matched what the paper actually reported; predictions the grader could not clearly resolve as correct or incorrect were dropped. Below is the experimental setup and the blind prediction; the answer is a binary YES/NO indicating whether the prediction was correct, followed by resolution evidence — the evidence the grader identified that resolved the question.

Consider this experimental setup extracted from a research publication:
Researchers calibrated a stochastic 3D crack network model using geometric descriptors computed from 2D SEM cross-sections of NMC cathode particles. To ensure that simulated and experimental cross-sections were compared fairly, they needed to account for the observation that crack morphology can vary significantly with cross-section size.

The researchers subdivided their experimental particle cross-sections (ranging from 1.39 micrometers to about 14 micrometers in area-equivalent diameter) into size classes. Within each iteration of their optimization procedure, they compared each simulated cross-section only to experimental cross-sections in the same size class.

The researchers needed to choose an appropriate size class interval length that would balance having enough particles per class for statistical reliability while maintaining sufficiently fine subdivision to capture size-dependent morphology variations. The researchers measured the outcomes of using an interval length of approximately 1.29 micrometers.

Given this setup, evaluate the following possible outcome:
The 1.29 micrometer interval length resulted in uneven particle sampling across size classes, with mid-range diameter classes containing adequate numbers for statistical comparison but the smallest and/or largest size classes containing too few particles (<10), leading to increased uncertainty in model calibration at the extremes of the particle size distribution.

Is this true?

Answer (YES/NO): NO